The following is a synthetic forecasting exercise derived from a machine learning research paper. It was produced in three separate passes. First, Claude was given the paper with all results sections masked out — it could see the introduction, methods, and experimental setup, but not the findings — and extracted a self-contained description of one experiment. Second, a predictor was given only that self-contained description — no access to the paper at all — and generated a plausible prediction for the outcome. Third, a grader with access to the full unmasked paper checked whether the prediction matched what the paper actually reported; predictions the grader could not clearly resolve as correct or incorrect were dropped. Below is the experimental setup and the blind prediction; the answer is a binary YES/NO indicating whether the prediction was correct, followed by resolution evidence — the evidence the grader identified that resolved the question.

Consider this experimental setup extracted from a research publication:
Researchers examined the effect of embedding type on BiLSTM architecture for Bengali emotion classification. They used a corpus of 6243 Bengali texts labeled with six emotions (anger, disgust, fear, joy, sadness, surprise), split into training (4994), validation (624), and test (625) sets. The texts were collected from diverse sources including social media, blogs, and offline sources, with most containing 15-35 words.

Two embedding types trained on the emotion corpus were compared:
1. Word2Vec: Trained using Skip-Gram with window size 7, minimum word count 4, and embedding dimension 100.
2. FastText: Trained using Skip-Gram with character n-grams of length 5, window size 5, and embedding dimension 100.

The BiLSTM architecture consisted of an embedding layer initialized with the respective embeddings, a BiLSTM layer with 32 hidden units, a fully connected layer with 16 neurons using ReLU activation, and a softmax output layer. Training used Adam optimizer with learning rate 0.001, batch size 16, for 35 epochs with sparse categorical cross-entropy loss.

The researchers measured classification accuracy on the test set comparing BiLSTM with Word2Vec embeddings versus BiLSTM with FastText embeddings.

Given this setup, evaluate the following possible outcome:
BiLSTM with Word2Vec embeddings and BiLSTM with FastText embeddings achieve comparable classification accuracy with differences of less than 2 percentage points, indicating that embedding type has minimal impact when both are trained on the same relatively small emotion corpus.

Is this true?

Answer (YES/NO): YES